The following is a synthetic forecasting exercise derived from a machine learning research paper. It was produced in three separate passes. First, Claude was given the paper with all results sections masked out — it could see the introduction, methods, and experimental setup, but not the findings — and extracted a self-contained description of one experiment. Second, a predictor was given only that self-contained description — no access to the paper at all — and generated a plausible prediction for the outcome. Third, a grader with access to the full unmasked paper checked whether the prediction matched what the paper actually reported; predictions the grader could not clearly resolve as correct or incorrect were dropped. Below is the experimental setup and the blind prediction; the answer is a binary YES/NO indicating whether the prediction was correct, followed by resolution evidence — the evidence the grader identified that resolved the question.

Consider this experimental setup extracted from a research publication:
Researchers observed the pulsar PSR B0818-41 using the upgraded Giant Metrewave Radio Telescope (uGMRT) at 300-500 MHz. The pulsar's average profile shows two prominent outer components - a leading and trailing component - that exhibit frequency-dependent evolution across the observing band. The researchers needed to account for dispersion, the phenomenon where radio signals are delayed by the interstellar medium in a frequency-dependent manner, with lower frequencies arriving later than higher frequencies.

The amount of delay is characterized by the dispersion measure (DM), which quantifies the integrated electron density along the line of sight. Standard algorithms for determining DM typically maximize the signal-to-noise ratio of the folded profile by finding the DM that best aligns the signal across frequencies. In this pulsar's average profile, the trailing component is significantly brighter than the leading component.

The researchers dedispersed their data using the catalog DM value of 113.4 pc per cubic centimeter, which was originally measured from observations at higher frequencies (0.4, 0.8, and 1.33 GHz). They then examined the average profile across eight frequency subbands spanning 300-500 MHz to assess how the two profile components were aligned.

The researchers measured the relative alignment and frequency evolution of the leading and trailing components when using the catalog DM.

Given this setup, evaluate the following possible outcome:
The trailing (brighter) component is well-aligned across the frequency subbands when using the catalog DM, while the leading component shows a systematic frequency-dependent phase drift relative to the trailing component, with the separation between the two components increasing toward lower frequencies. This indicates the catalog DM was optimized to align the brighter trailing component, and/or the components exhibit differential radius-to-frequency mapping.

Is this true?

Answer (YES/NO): YES